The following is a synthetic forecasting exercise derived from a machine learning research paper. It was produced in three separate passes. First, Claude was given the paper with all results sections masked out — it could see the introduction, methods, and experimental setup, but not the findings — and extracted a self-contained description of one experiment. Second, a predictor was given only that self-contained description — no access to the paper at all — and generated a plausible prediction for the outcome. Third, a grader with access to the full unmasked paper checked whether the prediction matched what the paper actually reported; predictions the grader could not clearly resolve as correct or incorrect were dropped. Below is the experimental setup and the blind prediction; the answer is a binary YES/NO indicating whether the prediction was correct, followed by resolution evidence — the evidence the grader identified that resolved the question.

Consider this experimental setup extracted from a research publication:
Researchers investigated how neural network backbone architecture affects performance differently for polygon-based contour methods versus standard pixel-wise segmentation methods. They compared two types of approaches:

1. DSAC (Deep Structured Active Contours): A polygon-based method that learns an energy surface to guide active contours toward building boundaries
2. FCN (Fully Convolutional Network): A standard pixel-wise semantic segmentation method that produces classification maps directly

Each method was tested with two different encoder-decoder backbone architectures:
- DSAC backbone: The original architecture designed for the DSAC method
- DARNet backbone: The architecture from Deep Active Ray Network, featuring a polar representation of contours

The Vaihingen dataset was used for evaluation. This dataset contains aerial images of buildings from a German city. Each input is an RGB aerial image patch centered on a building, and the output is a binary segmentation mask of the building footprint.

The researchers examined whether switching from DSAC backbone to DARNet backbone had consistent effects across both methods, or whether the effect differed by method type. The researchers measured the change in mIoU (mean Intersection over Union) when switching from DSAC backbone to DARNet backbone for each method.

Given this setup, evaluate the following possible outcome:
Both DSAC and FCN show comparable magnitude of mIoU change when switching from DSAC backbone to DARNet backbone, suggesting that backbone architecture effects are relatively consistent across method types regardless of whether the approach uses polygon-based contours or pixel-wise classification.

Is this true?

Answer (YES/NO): NO